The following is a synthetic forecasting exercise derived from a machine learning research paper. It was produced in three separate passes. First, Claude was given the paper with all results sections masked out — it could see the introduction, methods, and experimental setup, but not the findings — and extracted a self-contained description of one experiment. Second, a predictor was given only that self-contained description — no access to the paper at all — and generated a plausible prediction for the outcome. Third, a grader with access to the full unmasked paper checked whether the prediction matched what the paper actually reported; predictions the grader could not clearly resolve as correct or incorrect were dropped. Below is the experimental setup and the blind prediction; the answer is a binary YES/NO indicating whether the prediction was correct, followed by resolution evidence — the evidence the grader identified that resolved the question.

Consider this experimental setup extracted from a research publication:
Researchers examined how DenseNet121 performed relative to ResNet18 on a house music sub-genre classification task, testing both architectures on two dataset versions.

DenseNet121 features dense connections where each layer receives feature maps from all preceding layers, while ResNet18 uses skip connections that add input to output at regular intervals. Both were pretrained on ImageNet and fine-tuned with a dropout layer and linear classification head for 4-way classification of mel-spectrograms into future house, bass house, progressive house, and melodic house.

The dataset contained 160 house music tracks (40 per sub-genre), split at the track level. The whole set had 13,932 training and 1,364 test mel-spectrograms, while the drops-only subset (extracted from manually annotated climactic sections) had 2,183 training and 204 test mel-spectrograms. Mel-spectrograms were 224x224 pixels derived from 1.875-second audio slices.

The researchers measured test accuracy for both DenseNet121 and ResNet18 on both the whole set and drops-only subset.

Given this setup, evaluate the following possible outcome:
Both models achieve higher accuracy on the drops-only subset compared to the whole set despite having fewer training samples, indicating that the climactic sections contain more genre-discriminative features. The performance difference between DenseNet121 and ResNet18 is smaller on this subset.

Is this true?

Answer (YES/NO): YES